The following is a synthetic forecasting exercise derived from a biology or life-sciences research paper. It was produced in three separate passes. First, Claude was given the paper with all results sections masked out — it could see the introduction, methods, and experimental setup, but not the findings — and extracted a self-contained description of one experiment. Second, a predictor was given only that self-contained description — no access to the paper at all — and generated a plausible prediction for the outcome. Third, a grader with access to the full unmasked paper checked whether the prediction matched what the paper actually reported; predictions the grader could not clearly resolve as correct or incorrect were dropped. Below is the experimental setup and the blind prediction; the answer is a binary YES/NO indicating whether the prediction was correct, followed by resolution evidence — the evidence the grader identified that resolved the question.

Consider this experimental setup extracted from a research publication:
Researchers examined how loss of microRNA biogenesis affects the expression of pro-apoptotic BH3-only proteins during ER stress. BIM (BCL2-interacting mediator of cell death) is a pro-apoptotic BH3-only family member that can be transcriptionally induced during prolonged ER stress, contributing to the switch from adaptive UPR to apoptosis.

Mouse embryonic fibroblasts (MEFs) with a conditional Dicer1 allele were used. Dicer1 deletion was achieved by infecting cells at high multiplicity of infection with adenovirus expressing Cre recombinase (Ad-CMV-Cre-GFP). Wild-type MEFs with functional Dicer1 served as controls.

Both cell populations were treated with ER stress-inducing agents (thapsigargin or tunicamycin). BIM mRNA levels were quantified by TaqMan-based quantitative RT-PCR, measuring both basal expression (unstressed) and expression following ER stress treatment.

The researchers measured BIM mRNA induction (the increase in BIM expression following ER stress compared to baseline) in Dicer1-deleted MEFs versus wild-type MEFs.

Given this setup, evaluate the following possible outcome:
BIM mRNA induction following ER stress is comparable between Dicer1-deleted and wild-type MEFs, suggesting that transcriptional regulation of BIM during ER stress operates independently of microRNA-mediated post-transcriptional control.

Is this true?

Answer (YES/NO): NO